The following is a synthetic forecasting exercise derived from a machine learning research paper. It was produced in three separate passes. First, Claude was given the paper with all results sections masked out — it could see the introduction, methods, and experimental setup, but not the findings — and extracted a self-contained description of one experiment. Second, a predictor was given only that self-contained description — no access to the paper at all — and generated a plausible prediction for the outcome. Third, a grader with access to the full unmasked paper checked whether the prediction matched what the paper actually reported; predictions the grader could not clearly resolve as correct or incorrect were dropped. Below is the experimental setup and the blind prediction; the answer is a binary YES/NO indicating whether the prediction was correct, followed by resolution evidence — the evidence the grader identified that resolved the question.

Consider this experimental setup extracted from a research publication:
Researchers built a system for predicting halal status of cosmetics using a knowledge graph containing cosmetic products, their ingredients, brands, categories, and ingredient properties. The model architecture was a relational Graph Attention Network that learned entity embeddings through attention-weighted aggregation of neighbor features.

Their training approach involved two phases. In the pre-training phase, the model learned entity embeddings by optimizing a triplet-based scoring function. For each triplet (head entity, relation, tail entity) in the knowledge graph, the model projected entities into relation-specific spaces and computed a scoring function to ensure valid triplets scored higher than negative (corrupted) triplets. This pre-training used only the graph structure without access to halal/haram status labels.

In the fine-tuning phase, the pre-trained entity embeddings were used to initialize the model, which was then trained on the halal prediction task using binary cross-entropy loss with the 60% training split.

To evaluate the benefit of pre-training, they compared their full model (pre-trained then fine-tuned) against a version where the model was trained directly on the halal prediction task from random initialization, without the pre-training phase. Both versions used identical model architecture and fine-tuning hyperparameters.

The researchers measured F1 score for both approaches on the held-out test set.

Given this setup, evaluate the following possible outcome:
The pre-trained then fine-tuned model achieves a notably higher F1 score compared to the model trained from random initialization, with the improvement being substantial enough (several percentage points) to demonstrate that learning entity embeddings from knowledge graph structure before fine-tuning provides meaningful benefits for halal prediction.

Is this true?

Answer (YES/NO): YES